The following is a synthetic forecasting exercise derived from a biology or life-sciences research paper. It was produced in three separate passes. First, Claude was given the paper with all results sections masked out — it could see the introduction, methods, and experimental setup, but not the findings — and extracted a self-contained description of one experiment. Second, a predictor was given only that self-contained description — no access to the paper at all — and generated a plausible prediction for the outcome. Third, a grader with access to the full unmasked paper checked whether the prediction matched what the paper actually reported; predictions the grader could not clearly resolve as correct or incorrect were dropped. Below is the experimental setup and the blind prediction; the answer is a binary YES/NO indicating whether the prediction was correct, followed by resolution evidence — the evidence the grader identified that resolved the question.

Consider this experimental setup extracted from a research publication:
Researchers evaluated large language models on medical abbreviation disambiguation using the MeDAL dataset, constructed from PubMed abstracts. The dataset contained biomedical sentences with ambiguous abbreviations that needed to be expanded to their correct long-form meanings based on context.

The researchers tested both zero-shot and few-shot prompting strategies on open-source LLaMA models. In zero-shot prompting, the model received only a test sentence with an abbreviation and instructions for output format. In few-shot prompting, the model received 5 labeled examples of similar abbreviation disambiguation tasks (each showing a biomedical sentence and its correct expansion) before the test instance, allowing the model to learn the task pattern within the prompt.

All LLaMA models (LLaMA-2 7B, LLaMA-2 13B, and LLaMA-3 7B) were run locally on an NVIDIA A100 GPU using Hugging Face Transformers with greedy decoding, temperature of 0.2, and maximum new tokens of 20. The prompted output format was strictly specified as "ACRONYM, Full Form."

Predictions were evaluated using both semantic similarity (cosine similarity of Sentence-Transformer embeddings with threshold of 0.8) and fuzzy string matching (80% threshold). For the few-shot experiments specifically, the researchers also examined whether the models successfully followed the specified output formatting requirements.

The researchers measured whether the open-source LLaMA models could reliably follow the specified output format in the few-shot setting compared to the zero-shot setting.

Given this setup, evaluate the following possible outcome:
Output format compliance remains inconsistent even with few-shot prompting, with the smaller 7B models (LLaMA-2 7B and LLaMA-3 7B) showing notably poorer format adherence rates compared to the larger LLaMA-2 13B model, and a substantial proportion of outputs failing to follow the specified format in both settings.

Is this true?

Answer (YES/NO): NO